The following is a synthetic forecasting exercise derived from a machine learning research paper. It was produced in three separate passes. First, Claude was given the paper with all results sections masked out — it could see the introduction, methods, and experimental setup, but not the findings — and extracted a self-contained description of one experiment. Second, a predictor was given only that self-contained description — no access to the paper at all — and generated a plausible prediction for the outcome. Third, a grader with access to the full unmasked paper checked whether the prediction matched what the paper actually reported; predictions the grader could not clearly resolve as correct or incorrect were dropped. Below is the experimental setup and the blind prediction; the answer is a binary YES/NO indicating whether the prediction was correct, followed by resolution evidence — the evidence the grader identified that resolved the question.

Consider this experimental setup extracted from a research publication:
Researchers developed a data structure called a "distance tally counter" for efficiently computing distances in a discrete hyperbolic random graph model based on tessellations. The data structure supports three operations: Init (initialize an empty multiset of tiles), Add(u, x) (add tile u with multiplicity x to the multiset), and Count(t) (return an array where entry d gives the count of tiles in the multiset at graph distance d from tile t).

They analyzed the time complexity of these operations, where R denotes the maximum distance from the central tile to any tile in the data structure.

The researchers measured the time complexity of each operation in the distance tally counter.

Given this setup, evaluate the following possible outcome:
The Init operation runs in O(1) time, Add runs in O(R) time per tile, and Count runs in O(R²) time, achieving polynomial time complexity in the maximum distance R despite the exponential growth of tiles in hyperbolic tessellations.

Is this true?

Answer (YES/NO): NO